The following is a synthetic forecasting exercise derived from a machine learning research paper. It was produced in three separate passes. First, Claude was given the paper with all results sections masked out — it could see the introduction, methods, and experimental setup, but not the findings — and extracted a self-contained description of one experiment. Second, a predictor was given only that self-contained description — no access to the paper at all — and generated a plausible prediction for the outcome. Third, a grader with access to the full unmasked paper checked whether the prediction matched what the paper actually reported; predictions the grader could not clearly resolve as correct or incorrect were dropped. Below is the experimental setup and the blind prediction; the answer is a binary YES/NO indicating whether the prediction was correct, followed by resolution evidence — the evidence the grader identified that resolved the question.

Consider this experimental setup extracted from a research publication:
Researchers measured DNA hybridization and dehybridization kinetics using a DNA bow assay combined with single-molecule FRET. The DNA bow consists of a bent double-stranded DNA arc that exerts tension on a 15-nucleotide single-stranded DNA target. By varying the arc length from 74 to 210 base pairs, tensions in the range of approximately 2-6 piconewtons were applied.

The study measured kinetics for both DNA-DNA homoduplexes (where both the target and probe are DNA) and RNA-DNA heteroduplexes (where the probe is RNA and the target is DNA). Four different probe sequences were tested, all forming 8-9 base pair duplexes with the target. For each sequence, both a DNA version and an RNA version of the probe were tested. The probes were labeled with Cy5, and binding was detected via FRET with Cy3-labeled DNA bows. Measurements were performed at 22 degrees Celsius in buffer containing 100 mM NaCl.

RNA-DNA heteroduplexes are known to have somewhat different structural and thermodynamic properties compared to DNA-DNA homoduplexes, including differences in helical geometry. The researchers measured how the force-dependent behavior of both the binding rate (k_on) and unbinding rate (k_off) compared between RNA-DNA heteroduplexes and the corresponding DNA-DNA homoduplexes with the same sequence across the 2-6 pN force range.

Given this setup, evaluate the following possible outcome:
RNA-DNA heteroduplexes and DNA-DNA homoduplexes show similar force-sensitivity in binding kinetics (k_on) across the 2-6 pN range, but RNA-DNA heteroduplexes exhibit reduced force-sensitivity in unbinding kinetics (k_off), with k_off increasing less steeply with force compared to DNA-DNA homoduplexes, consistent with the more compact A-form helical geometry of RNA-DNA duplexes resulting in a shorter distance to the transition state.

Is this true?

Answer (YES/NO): NO